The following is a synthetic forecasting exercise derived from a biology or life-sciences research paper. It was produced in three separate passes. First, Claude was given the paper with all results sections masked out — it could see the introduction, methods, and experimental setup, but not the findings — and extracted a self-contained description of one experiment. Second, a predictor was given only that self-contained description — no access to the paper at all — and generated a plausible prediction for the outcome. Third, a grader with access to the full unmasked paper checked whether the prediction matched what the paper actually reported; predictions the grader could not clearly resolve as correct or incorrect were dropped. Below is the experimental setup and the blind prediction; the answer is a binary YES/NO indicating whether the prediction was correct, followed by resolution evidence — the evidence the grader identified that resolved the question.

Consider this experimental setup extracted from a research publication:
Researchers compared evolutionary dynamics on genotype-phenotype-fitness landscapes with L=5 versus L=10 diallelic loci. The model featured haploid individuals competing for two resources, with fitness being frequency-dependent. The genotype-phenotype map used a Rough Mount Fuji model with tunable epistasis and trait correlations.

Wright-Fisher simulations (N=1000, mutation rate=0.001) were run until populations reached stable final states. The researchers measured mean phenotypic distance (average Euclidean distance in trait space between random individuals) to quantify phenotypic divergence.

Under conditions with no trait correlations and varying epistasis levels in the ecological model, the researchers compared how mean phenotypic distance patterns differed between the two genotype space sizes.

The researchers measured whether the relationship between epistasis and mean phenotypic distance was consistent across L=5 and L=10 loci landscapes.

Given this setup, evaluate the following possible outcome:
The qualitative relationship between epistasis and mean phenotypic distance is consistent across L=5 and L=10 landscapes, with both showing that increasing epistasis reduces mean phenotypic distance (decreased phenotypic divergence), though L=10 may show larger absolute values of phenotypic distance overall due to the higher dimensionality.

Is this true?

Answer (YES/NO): NO